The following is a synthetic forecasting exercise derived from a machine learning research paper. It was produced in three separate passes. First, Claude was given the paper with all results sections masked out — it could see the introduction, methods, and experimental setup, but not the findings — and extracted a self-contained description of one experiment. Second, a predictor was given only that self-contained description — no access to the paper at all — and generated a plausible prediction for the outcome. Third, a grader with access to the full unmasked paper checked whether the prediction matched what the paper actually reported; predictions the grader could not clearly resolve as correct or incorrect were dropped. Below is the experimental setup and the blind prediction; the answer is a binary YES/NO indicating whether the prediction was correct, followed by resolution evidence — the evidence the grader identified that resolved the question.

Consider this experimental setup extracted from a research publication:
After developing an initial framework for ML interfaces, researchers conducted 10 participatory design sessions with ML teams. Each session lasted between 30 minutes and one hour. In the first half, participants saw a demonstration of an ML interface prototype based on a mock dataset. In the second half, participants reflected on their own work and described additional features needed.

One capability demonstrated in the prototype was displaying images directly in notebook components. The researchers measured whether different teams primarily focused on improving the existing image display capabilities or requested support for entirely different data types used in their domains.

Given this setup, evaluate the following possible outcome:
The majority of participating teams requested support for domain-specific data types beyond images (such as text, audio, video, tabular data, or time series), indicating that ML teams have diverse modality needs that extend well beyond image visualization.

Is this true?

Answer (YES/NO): NO